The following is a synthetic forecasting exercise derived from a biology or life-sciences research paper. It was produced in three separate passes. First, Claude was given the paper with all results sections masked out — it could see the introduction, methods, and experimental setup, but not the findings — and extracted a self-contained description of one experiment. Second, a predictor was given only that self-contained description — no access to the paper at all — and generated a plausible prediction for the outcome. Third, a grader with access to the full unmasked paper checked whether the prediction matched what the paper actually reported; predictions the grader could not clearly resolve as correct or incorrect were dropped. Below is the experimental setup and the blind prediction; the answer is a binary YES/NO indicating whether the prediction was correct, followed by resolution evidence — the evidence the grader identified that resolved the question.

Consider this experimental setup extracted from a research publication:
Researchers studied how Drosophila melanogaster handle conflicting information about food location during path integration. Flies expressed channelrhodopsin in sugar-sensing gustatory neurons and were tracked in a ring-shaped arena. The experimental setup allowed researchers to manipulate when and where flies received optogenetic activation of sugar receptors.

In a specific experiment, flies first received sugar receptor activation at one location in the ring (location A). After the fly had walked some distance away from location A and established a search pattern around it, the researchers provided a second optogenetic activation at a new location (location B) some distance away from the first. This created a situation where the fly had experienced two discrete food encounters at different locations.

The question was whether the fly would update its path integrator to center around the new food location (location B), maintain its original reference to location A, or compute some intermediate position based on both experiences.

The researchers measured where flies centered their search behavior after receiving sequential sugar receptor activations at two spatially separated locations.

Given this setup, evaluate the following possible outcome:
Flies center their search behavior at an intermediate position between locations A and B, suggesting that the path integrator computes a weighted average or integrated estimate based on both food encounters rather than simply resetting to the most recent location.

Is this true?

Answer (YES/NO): YES